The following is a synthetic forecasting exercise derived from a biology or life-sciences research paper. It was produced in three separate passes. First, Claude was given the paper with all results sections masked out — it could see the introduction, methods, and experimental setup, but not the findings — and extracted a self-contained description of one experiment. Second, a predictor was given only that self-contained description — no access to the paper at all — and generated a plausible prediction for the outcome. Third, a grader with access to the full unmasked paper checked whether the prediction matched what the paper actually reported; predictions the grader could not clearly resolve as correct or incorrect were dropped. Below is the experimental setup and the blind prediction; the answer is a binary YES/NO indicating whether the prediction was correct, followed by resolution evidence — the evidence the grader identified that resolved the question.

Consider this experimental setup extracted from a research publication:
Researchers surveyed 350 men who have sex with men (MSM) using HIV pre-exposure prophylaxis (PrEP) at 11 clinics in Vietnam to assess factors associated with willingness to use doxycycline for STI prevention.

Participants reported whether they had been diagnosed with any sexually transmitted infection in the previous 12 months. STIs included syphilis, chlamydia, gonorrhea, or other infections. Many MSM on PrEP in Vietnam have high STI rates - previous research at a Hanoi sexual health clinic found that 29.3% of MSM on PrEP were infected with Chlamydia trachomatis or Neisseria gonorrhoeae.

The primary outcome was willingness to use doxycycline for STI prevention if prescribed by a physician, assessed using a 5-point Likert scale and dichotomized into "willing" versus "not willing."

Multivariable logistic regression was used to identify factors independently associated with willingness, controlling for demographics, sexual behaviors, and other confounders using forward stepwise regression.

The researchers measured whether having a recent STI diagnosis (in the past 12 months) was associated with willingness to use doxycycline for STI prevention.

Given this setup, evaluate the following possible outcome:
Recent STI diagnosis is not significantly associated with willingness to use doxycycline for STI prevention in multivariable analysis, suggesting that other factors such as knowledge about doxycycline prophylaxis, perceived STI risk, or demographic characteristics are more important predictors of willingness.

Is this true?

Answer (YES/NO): YES